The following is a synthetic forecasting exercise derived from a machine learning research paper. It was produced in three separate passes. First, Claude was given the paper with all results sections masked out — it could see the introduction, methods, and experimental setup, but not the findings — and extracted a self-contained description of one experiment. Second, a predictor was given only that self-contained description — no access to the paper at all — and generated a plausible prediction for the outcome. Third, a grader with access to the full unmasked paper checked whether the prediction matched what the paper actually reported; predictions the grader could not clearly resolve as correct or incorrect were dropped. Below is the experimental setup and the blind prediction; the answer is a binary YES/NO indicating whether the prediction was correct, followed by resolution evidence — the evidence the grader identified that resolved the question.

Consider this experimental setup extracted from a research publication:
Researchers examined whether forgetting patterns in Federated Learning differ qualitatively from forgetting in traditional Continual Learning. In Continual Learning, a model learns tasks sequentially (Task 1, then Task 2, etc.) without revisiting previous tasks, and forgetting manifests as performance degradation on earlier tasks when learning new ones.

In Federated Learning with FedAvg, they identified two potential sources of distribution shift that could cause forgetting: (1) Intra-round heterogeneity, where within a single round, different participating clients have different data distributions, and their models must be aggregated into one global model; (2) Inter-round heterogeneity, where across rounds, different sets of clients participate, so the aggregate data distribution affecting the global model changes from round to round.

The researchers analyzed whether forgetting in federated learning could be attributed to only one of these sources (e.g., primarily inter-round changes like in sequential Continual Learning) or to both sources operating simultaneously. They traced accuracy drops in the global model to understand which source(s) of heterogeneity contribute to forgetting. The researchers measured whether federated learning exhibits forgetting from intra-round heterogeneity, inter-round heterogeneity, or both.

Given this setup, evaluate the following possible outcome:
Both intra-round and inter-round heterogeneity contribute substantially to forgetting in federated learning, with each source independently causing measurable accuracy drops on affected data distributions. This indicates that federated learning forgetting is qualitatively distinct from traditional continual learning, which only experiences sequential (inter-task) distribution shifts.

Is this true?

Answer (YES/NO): YES